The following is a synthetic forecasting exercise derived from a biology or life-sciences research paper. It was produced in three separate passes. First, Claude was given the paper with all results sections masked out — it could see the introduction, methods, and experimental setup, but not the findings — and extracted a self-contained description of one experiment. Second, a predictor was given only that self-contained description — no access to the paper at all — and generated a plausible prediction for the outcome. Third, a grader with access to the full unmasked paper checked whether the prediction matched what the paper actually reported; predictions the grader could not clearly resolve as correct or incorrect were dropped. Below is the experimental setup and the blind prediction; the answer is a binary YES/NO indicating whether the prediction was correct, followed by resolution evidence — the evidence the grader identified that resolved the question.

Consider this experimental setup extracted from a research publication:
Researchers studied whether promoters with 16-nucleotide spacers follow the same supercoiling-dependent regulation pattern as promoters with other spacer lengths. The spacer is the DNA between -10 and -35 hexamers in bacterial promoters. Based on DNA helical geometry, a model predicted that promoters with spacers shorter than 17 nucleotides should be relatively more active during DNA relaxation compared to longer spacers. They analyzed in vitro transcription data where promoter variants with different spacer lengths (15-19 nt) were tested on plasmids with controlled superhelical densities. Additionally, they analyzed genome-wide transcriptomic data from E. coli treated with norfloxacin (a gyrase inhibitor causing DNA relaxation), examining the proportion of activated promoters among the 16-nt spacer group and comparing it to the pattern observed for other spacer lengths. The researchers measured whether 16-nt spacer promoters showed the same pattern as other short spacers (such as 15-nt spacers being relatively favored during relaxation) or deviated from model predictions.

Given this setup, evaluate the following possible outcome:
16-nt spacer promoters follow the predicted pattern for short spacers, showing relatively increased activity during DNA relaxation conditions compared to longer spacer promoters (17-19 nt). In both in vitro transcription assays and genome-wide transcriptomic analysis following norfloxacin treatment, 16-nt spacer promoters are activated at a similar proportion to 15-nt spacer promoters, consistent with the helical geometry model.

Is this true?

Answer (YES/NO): NO